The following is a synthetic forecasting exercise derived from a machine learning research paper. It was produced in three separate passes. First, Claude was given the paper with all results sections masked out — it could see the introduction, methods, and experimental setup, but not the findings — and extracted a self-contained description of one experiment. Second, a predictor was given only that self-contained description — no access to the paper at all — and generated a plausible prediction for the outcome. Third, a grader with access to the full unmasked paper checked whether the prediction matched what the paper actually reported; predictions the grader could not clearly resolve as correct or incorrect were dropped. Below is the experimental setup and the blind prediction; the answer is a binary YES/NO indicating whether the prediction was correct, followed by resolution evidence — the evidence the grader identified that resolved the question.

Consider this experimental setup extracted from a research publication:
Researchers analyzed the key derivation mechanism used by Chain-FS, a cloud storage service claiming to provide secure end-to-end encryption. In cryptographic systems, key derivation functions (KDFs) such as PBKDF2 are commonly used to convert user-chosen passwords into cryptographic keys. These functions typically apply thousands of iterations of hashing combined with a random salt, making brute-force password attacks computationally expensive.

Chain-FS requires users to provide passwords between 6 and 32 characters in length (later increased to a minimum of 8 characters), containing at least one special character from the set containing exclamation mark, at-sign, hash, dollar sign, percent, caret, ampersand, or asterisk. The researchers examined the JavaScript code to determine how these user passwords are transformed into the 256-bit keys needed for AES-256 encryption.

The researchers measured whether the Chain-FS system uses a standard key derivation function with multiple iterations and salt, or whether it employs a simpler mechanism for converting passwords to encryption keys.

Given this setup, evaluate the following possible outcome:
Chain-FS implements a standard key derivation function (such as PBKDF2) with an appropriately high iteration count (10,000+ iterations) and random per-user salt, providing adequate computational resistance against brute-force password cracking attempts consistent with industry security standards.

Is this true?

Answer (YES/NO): NO